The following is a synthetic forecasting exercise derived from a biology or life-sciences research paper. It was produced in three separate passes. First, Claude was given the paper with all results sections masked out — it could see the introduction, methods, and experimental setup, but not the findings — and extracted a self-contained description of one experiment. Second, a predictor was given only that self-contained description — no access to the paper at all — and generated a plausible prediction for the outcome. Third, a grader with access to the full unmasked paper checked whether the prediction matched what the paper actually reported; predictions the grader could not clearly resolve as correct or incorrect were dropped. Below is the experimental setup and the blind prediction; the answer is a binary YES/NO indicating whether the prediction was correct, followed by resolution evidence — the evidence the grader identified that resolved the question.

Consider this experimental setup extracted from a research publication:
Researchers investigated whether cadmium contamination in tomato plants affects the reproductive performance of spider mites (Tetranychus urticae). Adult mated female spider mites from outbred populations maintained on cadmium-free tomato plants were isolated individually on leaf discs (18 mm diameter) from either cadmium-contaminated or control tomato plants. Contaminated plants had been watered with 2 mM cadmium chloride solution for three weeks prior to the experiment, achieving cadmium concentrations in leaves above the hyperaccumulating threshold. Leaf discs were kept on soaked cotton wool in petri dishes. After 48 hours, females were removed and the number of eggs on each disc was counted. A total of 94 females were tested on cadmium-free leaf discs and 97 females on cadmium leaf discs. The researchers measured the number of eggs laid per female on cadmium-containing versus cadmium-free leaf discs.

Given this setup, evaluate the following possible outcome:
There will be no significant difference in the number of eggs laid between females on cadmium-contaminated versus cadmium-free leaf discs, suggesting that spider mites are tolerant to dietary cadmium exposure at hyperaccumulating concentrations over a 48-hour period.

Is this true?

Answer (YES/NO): NO